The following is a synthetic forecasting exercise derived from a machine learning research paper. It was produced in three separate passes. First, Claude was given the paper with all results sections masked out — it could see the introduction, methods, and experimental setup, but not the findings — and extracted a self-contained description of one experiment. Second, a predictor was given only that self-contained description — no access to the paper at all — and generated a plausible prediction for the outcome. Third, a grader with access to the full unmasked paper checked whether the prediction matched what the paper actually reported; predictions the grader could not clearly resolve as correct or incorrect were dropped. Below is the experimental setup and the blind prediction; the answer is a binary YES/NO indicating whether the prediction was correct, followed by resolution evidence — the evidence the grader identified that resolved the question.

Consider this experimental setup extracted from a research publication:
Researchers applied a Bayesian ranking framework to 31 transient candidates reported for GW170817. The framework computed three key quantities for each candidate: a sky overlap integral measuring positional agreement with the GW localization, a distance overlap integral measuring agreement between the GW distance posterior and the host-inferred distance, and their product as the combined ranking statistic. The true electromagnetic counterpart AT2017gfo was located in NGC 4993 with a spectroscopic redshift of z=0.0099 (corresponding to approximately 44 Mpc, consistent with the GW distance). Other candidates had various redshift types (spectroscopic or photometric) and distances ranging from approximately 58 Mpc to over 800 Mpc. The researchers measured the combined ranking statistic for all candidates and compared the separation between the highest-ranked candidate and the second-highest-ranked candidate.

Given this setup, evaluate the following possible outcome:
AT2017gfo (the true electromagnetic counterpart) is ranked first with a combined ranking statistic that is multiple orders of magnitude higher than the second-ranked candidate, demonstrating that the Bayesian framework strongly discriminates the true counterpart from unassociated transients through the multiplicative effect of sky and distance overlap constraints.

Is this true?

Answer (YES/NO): NO